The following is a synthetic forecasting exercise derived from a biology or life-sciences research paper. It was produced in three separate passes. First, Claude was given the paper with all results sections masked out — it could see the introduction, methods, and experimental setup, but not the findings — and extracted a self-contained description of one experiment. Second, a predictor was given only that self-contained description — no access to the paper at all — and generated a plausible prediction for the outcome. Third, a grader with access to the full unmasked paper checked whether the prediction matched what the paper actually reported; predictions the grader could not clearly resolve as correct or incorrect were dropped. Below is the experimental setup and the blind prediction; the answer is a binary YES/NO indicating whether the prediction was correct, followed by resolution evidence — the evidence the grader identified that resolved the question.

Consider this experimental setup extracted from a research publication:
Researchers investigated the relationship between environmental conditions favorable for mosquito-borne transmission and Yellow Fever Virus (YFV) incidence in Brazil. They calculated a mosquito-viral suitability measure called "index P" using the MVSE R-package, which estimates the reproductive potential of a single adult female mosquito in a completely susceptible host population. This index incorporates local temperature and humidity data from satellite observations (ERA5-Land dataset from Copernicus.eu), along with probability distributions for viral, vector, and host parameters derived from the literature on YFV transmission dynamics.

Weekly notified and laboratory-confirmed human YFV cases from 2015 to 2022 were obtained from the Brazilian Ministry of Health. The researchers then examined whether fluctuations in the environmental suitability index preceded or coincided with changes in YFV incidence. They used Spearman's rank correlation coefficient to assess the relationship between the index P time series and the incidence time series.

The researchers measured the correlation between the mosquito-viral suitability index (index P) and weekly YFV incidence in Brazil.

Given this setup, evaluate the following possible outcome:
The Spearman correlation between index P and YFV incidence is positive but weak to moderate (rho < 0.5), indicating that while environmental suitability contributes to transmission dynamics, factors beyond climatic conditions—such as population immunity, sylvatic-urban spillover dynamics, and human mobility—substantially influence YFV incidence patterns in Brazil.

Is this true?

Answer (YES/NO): NO